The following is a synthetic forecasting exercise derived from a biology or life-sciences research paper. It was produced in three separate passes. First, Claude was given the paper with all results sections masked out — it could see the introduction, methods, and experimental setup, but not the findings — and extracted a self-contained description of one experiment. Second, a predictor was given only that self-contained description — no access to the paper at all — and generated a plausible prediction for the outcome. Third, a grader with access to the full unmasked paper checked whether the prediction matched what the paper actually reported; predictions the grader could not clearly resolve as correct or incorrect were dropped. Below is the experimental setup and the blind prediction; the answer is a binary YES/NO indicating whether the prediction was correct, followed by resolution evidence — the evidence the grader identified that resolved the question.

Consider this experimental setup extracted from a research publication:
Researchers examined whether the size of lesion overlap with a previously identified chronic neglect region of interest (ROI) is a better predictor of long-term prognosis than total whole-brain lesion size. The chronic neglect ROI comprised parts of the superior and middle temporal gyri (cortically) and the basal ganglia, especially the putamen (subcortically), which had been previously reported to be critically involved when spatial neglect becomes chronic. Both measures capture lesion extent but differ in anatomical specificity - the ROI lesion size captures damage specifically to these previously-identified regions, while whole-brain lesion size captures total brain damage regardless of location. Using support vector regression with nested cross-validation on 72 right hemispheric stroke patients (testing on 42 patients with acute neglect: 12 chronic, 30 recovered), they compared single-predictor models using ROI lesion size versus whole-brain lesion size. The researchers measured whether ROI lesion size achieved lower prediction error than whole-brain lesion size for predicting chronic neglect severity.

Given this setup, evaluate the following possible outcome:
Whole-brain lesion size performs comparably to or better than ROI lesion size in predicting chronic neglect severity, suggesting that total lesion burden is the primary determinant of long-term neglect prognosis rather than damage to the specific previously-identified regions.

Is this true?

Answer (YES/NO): NO